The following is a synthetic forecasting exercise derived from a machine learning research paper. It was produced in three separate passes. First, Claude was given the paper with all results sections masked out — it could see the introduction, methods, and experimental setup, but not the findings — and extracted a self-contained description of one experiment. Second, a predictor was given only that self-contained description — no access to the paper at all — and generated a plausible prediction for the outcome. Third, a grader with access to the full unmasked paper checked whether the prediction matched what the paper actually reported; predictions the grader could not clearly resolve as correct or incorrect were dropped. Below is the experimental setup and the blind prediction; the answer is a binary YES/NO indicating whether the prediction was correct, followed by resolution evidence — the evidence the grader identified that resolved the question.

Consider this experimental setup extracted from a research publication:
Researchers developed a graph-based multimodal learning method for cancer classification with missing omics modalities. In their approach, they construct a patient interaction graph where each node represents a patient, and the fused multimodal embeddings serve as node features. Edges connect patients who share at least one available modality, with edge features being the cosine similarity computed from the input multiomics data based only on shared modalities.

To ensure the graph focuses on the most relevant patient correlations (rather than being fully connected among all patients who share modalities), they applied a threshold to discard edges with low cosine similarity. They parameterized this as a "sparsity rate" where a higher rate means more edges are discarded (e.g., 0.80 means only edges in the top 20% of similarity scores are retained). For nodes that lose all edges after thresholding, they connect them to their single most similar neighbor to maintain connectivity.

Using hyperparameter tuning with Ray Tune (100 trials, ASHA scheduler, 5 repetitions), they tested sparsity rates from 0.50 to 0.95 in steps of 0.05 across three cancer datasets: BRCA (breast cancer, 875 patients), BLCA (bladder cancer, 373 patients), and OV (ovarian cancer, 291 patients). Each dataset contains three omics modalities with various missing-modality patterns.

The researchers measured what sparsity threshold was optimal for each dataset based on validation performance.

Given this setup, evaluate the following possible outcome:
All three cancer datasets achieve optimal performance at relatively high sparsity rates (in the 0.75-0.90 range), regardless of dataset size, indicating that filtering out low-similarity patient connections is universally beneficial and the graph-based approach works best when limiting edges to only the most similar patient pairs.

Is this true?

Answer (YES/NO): NO